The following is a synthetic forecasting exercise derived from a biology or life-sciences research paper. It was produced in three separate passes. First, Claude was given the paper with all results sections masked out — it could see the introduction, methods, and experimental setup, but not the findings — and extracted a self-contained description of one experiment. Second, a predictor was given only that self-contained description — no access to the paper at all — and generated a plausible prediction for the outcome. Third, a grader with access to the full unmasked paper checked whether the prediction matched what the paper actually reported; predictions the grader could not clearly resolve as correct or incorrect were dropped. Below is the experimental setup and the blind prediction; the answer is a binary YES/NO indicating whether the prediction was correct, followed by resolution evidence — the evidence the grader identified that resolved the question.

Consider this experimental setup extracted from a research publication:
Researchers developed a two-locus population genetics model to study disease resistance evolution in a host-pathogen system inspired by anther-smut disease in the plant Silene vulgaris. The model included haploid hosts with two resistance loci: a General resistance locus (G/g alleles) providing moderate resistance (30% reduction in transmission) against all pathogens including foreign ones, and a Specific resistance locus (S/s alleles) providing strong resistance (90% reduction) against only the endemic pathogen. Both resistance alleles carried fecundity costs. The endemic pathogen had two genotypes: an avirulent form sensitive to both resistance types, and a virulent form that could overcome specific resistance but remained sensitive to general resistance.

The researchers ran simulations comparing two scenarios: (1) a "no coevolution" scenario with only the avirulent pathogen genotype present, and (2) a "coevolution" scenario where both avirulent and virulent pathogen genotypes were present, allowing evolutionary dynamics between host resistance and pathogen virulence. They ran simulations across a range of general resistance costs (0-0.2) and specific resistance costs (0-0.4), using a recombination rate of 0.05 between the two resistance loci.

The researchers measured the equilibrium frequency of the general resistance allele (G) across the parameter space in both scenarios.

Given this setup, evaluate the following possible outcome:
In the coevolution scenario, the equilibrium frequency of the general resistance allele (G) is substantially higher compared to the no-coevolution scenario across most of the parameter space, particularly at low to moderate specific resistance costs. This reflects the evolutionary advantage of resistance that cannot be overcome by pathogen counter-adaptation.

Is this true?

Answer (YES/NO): YES